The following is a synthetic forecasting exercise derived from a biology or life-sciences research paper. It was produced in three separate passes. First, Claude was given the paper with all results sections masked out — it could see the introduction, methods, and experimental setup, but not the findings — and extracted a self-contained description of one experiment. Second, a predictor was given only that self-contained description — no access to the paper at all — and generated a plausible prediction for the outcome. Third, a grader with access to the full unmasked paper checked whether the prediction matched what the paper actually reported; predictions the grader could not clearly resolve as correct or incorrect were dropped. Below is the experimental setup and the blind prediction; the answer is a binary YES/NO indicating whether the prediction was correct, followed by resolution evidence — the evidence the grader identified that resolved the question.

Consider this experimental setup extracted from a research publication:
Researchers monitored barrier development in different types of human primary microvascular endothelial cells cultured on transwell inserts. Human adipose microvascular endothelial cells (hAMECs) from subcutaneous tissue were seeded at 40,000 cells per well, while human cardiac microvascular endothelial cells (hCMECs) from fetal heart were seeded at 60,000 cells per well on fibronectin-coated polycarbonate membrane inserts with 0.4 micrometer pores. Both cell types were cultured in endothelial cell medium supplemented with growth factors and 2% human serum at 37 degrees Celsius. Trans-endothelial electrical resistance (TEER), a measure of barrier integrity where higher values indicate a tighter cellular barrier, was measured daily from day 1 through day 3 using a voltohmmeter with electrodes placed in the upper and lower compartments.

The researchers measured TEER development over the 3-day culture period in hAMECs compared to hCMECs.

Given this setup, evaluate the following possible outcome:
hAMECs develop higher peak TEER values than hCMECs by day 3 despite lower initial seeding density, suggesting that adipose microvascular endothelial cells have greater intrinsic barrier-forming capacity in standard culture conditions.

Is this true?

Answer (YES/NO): YES